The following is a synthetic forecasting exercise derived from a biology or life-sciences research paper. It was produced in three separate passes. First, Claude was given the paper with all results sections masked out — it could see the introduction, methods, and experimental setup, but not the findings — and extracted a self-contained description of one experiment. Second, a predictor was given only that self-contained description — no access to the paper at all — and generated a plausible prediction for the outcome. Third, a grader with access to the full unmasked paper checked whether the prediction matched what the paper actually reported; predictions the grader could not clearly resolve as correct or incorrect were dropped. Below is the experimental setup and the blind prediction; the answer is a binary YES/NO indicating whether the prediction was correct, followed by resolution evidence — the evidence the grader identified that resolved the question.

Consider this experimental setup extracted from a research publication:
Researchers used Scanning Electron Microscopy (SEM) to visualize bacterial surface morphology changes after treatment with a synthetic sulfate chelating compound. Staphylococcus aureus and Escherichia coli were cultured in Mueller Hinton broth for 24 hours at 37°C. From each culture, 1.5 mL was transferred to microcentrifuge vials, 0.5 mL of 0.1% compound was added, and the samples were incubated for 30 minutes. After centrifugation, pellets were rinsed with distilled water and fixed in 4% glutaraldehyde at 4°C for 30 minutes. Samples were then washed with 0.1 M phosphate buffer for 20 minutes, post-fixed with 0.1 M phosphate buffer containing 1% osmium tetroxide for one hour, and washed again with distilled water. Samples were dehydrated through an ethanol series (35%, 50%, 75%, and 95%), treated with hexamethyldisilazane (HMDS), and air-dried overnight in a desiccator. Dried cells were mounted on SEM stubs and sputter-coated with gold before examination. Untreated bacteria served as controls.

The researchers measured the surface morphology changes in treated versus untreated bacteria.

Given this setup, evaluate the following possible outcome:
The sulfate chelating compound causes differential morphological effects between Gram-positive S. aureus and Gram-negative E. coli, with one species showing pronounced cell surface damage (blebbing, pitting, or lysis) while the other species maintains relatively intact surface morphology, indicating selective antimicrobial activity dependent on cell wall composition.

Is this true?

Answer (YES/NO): NO